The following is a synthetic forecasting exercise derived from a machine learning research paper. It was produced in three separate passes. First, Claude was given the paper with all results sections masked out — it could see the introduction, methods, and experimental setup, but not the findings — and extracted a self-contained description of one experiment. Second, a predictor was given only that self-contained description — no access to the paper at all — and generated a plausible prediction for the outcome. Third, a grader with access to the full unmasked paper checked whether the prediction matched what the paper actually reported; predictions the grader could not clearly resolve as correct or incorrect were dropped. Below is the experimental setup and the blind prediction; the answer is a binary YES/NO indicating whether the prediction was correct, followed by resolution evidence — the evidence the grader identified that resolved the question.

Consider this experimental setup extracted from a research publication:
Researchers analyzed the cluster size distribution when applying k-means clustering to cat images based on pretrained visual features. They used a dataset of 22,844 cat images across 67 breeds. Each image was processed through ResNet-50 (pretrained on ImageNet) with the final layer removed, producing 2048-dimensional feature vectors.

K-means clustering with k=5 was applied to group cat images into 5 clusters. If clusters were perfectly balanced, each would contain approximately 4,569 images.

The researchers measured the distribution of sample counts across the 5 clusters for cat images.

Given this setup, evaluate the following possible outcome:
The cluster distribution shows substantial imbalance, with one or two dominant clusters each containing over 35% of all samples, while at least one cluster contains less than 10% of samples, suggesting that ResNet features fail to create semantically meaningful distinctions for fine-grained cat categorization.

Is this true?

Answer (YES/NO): NO